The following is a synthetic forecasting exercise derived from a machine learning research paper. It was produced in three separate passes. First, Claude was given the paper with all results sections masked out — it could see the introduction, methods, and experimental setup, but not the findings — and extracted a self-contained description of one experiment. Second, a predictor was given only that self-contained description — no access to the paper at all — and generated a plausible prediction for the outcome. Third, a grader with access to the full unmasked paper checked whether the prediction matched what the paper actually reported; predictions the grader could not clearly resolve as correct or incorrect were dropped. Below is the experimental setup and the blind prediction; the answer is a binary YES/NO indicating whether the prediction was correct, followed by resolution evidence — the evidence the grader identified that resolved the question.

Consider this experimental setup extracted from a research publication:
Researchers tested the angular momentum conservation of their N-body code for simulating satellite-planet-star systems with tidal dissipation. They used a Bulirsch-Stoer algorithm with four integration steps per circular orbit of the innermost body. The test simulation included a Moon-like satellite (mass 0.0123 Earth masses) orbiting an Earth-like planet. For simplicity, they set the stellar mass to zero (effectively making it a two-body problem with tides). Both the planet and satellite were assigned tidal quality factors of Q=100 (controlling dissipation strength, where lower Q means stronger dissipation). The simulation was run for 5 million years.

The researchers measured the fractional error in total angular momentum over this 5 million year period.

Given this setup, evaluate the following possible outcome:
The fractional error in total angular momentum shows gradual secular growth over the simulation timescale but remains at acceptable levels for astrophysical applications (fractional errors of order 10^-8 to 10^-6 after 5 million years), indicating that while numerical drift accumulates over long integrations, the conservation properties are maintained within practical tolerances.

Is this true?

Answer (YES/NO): NO